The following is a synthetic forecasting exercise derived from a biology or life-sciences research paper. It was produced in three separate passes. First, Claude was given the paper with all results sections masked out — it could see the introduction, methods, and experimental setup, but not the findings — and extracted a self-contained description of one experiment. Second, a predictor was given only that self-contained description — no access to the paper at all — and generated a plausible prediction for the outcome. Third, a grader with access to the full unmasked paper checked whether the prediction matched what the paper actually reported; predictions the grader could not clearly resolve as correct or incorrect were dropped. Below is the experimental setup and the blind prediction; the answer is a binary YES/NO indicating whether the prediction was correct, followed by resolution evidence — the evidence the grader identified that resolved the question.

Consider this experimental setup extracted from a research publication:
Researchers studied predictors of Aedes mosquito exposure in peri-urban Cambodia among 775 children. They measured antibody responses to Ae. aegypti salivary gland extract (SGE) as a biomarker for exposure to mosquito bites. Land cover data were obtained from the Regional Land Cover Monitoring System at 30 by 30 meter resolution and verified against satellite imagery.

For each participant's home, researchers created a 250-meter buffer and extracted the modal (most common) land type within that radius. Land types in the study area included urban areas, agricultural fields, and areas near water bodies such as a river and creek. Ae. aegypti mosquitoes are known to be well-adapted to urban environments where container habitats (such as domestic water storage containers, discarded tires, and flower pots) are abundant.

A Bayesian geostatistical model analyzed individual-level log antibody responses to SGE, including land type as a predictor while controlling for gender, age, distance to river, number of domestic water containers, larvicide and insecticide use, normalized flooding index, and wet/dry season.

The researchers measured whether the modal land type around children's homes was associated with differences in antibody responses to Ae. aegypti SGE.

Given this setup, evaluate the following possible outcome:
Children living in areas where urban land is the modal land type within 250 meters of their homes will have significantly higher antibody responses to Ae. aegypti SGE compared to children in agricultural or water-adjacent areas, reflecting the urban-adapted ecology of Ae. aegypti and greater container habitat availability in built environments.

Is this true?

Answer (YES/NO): YES